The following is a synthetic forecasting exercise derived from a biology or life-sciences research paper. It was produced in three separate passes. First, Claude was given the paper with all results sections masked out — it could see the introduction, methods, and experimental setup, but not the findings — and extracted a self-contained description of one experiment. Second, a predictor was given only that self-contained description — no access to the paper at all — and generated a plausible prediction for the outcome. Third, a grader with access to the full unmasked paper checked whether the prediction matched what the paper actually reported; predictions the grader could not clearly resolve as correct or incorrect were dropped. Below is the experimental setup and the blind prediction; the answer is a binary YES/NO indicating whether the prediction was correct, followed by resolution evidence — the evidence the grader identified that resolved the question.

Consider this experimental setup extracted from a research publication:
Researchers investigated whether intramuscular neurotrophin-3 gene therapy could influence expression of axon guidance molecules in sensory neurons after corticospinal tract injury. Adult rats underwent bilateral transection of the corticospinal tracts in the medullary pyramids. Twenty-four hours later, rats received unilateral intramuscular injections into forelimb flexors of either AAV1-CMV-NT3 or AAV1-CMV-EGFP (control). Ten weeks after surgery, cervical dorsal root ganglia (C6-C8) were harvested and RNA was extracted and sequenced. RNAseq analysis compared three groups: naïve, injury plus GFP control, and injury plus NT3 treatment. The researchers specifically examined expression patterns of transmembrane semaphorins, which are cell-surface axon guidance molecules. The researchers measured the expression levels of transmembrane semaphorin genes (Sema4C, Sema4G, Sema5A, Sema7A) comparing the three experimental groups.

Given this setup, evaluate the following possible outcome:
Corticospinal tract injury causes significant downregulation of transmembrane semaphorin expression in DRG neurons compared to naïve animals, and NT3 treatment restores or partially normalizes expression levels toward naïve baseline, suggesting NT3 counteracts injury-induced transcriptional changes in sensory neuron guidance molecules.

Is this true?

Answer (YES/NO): YES